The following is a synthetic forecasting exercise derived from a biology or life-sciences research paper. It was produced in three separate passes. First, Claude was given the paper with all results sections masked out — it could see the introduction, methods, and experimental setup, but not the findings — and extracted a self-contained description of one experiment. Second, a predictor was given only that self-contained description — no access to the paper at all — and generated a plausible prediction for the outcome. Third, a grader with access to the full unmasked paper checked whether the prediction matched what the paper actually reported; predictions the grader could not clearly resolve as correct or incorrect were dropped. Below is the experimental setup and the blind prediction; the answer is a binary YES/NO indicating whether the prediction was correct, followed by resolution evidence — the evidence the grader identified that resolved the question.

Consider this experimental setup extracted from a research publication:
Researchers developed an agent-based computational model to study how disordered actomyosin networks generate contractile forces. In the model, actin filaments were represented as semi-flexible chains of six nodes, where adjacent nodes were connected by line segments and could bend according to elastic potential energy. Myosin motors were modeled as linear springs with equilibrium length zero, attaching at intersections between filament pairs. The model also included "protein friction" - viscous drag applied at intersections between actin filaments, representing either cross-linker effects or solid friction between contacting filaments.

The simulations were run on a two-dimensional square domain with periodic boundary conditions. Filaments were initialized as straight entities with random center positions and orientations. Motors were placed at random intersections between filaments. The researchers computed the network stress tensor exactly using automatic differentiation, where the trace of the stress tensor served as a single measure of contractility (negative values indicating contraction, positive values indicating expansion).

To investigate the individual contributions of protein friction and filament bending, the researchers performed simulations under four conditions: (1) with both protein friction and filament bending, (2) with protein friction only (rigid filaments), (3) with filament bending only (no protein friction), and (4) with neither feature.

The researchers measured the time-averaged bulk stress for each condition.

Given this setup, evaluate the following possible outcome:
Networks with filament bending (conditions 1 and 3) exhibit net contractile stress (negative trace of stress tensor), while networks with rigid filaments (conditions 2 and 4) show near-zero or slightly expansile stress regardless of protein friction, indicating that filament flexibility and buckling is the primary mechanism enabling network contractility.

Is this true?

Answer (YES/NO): NO